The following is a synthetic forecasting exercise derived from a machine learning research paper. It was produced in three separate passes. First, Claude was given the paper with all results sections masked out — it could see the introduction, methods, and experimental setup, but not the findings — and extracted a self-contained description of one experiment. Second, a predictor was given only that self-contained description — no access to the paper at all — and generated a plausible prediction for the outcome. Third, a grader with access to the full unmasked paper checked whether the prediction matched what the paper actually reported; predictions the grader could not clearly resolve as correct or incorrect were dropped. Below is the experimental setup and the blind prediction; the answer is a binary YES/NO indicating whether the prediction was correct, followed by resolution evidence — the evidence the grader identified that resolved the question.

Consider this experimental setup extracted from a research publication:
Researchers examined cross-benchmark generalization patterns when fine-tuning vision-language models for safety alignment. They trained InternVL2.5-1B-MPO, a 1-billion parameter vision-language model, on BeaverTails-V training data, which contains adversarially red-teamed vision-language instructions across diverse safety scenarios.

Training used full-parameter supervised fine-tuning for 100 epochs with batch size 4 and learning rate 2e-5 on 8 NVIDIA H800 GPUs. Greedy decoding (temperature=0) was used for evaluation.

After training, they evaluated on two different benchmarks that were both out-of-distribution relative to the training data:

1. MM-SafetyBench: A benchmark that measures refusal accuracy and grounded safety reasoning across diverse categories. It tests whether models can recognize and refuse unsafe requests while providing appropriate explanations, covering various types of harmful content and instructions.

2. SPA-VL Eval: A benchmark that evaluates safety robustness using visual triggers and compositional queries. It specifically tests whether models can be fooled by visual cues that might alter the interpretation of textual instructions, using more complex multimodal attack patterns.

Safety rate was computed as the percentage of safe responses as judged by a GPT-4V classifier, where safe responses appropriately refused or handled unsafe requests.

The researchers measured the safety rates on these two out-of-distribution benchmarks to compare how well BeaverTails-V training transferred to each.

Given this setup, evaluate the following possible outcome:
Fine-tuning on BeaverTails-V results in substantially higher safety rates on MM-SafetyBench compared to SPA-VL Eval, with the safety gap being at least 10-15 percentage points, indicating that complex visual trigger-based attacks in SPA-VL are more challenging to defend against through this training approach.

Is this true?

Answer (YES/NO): YES